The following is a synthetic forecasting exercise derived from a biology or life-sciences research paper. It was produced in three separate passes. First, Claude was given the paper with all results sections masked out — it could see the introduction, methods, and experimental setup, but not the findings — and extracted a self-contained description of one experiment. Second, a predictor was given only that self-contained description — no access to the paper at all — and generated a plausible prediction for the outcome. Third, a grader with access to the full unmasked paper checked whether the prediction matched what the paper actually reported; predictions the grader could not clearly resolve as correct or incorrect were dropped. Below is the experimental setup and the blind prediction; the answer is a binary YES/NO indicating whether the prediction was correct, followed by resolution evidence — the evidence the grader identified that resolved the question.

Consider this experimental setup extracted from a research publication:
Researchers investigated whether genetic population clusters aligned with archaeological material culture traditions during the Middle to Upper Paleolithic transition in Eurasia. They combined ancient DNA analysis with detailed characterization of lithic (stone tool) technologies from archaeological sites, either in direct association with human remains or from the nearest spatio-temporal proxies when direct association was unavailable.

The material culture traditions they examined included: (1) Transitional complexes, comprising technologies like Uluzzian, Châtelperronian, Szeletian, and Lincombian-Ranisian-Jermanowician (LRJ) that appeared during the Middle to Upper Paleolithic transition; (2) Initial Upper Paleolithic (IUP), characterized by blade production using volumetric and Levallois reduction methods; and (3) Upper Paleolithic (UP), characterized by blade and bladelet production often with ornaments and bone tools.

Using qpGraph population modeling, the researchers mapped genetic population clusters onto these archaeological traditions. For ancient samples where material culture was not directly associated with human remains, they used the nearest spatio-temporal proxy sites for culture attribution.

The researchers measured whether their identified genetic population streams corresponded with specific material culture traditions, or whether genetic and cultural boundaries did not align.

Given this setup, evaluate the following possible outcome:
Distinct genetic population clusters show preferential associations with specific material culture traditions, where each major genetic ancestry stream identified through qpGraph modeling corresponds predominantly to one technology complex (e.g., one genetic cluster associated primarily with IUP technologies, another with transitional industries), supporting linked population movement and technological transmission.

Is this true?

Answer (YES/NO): YES